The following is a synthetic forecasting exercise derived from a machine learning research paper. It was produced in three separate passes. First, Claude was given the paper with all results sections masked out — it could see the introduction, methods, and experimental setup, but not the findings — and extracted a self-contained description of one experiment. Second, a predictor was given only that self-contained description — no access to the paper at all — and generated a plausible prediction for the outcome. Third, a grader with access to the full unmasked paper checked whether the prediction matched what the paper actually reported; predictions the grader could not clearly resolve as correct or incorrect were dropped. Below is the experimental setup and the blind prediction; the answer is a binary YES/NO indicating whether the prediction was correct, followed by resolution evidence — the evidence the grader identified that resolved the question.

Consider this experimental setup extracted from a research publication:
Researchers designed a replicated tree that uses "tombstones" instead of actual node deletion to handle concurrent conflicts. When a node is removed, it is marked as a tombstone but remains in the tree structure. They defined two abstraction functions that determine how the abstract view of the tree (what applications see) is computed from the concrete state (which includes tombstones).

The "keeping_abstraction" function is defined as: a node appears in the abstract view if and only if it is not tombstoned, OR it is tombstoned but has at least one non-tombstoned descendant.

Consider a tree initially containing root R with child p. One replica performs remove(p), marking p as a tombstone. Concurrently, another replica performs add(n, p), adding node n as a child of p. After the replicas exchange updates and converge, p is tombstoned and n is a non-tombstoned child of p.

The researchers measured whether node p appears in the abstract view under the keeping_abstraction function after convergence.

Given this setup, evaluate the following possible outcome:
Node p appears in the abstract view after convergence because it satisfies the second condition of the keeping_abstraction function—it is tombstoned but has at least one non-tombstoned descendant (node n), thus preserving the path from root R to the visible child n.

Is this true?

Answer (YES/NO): YES